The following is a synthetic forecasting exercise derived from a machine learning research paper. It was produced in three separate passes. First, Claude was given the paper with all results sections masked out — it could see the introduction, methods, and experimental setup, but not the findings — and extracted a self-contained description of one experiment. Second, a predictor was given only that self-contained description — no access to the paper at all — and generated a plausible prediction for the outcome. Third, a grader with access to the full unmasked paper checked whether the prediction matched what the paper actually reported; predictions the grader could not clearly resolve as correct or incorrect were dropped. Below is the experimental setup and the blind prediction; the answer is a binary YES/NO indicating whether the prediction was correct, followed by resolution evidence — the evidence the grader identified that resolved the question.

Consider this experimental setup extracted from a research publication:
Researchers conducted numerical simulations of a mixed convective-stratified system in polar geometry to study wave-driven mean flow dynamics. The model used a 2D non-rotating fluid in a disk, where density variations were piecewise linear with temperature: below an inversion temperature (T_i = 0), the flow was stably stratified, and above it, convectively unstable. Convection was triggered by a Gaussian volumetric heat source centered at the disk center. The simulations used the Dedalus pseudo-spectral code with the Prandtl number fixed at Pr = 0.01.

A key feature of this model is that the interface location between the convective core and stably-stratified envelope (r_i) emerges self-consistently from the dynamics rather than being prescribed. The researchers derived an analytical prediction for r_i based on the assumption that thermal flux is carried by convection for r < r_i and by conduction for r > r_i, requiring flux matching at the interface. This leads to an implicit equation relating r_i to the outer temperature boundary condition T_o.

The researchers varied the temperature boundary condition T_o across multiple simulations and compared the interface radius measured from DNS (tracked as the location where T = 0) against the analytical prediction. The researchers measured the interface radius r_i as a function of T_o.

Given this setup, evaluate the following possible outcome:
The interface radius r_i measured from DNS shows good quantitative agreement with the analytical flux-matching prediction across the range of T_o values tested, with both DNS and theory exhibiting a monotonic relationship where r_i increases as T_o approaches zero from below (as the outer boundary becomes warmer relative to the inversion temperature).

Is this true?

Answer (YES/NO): YES